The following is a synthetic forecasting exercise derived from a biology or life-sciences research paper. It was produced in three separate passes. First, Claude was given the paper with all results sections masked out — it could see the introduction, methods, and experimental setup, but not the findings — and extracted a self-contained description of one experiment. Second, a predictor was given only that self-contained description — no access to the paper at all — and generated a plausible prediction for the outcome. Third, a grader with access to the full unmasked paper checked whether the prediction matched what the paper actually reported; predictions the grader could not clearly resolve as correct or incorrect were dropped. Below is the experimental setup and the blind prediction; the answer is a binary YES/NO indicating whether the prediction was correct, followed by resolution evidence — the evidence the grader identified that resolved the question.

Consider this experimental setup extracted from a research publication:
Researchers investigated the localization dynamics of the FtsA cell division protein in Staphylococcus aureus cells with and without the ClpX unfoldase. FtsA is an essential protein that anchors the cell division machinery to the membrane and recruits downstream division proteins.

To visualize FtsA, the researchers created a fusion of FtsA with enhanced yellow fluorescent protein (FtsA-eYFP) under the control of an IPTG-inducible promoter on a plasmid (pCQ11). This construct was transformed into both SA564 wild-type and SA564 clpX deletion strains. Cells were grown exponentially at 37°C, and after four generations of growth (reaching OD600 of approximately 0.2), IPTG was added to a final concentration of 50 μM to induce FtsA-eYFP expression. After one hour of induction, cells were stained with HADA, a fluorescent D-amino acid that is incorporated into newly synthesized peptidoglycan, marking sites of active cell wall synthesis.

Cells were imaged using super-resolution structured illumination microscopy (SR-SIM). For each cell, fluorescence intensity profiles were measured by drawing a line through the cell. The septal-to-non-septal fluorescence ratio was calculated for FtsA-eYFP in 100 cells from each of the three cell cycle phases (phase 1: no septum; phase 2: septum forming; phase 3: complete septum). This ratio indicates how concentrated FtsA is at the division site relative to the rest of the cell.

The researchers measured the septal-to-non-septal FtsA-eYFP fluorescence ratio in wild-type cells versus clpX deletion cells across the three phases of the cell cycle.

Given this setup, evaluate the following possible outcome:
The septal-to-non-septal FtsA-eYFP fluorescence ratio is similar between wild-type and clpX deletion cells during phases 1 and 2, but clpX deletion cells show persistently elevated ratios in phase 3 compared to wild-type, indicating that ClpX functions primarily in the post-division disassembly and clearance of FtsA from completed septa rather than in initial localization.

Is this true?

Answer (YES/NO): NO